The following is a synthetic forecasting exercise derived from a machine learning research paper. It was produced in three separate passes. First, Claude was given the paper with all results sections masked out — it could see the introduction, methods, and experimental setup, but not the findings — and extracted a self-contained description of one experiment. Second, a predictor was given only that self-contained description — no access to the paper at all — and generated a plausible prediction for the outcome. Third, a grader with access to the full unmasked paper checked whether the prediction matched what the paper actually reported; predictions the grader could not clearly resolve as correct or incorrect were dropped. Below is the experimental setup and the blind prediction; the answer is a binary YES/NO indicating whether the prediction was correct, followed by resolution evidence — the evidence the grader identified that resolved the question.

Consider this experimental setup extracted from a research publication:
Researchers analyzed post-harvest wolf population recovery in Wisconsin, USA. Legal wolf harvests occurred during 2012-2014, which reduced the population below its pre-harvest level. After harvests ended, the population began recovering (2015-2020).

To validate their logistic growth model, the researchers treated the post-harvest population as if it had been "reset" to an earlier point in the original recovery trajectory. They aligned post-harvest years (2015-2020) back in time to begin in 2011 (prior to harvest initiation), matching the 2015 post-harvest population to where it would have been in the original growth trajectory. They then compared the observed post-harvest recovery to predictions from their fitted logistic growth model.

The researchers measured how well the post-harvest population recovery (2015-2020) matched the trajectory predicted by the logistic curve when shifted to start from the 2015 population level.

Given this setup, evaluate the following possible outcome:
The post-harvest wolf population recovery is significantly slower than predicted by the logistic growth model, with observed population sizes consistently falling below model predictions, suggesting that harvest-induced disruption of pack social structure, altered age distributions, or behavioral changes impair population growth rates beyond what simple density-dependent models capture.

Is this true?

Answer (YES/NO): NO